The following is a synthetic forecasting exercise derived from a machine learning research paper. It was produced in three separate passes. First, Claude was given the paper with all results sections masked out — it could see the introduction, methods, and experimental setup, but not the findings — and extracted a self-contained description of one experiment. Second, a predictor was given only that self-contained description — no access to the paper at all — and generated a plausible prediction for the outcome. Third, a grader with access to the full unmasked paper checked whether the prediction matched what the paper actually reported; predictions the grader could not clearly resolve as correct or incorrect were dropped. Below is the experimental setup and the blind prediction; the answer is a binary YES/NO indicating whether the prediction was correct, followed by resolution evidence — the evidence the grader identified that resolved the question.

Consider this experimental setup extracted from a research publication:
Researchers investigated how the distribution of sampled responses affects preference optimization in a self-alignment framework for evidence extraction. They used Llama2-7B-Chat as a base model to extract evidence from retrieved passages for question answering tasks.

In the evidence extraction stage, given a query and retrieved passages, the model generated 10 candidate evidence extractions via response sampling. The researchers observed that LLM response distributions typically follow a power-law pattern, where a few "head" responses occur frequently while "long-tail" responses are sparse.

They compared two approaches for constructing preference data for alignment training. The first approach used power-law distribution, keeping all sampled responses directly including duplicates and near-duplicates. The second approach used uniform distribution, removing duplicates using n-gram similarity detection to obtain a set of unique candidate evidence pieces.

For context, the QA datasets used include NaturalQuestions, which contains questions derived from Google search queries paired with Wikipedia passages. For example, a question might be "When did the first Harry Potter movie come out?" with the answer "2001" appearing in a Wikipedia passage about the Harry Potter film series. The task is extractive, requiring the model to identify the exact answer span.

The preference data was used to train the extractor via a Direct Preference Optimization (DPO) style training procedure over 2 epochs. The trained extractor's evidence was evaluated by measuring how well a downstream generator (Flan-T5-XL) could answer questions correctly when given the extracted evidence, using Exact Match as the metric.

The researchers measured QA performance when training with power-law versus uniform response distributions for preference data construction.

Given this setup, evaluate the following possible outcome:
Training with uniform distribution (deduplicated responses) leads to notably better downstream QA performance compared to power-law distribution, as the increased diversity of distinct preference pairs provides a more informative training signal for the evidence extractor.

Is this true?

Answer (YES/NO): YES